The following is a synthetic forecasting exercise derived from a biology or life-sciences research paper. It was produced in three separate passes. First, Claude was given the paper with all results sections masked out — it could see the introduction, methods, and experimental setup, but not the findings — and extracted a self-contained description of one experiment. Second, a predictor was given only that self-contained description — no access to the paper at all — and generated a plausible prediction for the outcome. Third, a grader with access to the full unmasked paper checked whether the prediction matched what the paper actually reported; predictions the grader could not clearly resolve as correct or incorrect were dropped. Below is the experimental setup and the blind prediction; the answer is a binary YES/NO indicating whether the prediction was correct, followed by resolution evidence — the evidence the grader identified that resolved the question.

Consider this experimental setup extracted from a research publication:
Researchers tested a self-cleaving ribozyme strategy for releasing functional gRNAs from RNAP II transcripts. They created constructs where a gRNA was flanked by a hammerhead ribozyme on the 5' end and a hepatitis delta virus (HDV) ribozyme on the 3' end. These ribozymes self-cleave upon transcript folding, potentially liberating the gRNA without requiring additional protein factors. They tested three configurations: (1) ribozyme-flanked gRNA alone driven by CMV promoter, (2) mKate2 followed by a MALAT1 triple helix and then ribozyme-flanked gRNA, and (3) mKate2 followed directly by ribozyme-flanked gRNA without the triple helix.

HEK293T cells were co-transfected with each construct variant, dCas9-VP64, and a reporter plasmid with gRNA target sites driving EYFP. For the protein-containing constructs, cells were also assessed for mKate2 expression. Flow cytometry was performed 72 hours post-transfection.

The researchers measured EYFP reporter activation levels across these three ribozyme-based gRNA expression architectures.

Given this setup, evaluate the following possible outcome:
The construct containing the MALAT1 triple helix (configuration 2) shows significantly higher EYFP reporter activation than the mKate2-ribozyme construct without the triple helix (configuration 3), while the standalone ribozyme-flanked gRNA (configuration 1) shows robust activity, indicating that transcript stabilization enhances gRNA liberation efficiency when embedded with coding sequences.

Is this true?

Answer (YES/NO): NO